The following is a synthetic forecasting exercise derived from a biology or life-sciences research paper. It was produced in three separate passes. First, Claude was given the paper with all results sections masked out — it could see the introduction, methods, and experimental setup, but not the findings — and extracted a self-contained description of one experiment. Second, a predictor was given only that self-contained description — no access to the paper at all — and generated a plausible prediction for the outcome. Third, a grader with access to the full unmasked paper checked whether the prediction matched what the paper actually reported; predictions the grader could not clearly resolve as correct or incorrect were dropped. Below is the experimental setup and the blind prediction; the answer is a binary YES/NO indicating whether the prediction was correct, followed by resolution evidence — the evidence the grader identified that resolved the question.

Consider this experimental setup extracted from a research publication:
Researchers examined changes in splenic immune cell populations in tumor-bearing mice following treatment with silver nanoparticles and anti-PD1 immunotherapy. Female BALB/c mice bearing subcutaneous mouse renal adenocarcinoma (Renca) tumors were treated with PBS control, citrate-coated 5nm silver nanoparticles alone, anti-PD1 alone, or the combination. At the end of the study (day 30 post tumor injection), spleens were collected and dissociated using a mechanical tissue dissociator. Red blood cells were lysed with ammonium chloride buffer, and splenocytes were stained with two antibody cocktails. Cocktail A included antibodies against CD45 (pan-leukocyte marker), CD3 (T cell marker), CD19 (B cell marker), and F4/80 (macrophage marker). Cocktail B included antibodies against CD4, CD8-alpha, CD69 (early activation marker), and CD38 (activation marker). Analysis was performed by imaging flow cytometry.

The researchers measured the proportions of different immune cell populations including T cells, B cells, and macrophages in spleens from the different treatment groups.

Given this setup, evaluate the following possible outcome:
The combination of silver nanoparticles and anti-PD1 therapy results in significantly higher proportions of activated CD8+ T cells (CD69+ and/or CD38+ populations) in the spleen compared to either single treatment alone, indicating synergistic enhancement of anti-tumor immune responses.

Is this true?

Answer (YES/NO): NO